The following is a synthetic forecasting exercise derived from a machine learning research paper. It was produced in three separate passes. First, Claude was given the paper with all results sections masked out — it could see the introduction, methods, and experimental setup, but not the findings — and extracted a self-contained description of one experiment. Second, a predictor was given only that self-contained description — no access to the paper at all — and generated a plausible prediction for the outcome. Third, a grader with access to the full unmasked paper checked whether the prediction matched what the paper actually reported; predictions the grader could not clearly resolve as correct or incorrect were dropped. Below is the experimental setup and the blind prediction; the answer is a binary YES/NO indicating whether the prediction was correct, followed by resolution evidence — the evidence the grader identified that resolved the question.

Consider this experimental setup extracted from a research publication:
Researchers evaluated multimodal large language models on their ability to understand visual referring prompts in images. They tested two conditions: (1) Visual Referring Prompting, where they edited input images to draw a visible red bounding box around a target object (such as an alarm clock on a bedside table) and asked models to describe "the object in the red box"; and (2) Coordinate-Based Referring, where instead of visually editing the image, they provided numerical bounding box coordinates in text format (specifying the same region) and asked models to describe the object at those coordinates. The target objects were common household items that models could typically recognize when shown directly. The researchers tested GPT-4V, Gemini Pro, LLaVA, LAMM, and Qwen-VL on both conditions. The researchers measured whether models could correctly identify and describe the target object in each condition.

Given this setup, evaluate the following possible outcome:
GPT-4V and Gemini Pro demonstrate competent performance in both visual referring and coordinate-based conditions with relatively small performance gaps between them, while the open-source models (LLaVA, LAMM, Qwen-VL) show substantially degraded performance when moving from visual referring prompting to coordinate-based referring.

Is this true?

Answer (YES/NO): NO